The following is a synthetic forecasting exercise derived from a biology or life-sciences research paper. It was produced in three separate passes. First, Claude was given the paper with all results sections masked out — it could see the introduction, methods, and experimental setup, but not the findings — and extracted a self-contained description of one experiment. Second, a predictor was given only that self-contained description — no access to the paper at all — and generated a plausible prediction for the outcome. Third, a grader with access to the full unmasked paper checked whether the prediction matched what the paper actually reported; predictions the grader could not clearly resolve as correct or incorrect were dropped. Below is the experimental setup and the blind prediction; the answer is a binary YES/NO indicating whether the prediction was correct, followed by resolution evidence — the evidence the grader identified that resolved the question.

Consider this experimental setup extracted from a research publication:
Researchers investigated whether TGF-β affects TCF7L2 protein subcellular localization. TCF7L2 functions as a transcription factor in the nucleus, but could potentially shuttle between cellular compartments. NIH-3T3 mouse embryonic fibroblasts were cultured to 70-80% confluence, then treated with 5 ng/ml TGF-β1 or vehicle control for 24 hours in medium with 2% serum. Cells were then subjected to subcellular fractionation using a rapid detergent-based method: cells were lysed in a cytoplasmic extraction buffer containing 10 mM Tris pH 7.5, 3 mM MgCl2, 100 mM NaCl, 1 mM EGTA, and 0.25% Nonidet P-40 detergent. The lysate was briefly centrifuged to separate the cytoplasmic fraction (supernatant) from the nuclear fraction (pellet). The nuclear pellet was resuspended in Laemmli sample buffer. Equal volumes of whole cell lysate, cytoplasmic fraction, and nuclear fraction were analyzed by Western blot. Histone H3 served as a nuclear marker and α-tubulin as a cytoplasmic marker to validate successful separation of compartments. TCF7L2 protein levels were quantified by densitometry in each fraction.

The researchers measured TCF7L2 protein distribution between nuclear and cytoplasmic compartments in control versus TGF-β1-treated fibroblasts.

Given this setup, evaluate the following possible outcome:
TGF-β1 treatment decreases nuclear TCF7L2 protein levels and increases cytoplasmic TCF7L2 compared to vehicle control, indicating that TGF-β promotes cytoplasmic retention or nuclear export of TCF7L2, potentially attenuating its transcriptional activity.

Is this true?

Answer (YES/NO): NO